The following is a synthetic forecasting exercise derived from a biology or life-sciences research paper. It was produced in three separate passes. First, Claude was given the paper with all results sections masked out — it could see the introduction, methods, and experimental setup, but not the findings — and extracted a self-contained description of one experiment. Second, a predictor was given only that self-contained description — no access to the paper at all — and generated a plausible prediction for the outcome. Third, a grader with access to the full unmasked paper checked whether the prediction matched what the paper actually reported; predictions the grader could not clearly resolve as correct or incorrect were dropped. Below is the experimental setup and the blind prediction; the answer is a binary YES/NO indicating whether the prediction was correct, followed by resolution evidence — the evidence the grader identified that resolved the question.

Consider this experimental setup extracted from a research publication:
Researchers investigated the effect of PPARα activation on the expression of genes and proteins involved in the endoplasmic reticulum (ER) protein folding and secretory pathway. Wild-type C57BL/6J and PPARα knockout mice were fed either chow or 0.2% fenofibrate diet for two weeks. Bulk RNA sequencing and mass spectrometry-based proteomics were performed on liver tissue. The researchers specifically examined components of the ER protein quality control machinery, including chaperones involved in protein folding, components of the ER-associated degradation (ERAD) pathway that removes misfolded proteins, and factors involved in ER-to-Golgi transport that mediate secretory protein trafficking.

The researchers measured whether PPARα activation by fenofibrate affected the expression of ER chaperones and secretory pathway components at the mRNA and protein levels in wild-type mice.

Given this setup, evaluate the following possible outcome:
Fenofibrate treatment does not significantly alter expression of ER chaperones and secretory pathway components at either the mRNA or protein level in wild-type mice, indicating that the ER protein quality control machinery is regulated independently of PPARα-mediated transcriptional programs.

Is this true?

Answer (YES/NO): NO